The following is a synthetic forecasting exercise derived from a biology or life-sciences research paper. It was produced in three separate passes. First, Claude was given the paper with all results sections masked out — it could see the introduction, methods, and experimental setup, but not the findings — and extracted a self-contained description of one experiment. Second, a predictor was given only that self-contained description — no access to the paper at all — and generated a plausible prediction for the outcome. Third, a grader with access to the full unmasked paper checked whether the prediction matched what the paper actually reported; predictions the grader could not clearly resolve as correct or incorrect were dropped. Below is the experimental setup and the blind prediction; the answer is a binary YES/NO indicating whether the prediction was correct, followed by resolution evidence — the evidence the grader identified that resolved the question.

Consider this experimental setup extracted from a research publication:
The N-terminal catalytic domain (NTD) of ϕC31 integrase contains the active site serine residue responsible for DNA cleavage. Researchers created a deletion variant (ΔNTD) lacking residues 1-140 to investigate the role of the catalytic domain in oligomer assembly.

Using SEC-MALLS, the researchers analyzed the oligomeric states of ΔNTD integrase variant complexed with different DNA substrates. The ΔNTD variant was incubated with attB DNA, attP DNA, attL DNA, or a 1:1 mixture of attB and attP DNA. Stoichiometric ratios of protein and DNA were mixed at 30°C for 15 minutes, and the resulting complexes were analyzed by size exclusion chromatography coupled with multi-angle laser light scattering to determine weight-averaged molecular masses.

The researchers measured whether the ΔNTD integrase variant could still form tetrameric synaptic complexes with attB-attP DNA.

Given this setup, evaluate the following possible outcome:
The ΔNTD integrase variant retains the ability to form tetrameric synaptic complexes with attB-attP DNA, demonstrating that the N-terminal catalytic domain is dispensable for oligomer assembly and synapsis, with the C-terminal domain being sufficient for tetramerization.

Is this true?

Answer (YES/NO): YES